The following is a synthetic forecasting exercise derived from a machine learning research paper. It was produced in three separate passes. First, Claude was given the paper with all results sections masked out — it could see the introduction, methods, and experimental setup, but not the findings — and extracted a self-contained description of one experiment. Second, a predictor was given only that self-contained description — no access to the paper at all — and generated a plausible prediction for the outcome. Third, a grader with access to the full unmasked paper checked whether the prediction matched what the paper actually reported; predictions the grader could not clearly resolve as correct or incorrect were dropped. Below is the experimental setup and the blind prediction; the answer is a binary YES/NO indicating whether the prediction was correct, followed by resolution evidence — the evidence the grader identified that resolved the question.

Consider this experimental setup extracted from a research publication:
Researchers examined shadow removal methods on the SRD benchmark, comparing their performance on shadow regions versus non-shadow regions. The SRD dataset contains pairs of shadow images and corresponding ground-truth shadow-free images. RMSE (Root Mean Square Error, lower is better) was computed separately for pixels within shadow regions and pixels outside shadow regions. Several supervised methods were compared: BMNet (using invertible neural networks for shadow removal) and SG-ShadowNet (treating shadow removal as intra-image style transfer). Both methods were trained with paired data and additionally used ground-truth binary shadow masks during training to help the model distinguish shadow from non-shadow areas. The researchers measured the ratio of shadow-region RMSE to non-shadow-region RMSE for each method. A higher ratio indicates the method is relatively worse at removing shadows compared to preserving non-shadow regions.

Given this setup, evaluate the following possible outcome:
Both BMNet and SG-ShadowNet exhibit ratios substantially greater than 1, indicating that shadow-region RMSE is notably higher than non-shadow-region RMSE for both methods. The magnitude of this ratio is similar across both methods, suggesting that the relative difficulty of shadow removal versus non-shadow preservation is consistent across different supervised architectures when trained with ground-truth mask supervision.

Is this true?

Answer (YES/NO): NO